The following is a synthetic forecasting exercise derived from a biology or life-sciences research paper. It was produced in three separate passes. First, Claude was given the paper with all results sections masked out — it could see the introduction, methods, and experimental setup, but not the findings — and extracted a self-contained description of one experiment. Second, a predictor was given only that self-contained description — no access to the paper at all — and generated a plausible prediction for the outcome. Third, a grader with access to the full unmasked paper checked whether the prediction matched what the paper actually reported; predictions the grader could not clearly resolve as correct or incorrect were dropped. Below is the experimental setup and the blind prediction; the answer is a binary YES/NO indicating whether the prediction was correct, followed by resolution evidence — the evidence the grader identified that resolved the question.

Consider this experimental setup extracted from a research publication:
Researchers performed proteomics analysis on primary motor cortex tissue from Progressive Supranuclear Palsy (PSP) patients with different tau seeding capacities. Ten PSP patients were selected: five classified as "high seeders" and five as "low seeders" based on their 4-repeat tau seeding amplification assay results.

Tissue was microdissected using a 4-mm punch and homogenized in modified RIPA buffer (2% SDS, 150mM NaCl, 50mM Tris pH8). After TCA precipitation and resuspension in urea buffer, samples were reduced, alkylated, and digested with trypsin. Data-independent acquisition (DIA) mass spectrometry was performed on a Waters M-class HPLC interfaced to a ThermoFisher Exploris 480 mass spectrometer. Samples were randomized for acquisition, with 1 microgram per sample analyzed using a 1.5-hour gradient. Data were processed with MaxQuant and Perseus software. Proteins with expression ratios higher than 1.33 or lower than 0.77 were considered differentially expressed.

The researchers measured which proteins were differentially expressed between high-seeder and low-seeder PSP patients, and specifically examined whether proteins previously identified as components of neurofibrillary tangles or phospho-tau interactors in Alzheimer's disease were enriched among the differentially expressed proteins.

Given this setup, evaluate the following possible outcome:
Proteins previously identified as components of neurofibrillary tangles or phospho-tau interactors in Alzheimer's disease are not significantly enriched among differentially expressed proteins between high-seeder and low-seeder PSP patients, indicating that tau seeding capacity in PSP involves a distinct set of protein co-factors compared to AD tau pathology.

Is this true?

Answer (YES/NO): NO